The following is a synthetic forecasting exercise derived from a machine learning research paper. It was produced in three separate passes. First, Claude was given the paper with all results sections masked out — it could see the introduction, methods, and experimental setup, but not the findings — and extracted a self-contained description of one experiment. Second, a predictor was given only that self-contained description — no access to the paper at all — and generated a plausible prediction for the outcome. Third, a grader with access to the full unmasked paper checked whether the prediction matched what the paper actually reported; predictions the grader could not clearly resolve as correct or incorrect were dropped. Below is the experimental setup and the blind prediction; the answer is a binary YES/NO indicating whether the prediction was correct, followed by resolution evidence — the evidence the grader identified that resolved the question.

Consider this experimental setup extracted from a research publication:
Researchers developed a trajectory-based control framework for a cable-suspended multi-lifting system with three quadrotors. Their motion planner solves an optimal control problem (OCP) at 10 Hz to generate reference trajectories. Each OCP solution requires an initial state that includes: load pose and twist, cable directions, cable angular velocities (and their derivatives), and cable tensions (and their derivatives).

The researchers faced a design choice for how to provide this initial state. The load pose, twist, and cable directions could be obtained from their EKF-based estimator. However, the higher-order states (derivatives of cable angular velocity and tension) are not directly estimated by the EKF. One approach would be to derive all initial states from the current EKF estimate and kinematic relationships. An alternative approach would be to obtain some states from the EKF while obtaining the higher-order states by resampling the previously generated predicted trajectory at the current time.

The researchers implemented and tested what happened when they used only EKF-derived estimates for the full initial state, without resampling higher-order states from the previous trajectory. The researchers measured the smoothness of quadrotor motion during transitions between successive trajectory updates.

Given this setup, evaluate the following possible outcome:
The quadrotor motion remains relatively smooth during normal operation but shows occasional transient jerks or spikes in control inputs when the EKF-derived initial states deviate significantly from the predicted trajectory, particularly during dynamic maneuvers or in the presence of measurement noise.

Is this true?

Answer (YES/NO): NO